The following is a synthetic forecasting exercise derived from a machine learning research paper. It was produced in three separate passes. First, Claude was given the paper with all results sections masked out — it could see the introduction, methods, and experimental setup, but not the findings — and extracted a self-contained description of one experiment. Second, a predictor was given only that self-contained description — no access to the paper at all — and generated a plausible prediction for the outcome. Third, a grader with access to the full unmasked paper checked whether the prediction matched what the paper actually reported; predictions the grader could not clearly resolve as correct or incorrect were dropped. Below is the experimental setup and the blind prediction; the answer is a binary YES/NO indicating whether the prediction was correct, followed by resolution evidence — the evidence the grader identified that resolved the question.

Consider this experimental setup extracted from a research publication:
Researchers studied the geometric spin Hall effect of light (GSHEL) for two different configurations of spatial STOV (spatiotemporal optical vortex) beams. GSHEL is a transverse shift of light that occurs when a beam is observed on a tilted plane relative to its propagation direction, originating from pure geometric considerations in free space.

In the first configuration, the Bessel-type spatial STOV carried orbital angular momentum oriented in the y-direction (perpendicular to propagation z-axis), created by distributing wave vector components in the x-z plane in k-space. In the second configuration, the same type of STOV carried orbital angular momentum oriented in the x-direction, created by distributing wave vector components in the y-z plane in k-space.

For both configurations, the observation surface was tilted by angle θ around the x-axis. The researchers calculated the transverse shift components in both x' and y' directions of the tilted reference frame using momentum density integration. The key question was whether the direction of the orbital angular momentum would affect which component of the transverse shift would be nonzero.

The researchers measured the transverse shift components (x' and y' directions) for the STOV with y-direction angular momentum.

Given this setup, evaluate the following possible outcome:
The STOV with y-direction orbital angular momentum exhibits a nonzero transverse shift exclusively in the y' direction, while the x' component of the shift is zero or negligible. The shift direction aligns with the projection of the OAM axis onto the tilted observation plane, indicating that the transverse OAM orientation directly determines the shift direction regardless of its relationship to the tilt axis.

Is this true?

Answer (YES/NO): NO